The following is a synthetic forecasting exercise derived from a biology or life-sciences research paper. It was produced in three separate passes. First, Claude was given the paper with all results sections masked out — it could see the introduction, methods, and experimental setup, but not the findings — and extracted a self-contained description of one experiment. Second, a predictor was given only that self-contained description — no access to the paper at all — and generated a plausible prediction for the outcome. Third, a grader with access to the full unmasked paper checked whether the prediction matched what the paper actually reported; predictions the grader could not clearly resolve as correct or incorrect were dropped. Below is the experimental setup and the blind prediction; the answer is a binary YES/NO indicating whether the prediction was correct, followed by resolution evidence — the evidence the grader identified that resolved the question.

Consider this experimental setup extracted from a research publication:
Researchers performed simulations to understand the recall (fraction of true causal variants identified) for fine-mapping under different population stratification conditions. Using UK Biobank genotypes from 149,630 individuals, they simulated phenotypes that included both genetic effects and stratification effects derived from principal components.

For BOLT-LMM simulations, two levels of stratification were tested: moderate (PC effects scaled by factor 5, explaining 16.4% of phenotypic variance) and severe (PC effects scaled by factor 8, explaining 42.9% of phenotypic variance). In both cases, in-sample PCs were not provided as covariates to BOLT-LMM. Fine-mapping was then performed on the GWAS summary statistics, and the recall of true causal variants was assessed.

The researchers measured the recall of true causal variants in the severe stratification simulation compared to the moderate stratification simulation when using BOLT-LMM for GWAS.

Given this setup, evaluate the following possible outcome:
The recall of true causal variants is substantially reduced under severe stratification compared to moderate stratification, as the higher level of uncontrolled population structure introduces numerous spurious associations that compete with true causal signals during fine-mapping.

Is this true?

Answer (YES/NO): NO